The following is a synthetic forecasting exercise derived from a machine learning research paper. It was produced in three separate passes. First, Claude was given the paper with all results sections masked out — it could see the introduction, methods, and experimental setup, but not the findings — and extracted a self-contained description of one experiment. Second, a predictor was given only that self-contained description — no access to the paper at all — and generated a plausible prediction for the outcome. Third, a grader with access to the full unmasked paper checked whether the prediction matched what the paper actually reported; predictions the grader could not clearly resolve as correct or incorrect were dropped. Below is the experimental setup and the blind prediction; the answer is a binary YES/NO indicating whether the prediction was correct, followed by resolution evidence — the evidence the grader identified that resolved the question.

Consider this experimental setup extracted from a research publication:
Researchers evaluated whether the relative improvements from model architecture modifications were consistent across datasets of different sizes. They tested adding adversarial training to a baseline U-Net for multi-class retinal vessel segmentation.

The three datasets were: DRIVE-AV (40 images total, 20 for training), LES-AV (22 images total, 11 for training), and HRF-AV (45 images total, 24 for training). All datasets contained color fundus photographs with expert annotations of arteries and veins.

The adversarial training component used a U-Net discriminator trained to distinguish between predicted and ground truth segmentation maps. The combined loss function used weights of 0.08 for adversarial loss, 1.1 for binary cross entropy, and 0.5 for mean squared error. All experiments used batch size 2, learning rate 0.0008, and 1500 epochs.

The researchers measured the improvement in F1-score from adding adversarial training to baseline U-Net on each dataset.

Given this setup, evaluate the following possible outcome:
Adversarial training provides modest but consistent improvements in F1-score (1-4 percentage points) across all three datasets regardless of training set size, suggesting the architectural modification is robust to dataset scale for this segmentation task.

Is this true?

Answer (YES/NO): YES